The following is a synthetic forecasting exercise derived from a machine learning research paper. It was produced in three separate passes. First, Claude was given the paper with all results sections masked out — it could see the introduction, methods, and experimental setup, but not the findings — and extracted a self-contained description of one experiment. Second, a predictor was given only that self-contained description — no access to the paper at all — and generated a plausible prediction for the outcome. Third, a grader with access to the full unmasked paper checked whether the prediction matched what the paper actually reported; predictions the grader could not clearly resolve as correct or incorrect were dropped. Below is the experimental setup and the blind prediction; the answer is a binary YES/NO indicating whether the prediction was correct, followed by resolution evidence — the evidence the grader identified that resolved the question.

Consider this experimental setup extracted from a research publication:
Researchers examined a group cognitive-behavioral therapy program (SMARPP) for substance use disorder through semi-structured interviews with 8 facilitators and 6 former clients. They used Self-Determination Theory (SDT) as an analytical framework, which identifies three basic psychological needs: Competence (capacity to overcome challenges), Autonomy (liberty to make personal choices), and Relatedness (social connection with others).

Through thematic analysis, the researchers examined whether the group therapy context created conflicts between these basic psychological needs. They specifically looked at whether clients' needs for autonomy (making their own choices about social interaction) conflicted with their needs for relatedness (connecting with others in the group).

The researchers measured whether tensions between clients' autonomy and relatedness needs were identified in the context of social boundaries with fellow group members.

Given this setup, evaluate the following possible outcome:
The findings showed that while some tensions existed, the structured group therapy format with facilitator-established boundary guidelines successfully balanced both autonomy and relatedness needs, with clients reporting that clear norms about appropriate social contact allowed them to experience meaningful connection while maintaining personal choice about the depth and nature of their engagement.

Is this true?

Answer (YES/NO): NO